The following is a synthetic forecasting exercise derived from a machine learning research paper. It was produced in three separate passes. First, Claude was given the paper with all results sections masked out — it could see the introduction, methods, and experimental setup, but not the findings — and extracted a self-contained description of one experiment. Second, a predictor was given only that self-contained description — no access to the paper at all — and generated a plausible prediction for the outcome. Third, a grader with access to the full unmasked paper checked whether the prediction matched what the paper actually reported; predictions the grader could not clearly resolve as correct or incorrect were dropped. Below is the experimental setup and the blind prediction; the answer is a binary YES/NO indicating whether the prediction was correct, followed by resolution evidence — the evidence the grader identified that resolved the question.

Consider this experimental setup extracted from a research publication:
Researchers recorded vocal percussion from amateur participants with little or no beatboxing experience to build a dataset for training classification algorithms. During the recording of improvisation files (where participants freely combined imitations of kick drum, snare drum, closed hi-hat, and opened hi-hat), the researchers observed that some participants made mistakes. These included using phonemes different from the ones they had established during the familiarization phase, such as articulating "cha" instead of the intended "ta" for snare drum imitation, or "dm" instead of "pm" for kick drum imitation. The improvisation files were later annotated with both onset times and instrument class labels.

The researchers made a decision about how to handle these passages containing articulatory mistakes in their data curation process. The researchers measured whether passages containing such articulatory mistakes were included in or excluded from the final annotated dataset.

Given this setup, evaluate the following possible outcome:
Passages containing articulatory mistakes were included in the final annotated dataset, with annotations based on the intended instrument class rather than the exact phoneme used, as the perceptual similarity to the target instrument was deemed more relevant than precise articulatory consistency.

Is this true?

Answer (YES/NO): NO